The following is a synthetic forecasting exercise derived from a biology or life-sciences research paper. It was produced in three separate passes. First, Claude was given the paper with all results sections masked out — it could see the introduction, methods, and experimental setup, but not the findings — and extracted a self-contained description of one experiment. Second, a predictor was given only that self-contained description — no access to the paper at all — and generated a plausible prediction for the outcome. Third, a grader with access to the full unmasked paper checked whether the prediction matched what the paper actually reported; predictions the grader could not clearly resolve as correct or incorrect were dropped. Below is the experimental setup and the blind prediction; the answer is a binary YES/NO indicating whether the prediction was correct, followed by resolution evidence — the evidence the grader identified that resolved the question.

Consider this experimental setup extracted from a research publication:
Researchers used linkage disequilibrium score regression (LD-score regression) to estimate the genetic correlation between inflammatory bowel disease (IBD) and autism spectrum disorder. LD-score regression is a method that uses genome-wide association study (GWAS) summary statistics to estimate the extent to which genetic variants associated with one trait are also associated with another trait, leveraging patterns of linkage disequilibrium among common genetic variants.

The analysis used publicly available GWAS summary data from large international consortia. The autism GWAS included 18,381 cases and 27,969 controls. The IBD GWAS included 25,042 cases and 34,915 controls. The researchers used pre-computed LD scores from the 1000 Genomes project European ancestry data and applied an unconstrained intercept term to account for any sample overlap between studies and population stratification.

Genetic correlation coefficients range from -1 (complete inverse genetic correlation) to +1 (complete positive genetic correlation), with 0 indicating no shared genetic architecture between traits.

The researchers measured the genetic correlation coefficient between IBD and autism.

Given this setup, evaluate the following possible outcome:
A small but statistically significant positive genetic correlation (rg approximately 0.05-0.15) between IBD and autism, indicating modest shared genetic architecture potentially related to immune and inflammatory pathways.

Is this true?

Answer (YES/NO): NO